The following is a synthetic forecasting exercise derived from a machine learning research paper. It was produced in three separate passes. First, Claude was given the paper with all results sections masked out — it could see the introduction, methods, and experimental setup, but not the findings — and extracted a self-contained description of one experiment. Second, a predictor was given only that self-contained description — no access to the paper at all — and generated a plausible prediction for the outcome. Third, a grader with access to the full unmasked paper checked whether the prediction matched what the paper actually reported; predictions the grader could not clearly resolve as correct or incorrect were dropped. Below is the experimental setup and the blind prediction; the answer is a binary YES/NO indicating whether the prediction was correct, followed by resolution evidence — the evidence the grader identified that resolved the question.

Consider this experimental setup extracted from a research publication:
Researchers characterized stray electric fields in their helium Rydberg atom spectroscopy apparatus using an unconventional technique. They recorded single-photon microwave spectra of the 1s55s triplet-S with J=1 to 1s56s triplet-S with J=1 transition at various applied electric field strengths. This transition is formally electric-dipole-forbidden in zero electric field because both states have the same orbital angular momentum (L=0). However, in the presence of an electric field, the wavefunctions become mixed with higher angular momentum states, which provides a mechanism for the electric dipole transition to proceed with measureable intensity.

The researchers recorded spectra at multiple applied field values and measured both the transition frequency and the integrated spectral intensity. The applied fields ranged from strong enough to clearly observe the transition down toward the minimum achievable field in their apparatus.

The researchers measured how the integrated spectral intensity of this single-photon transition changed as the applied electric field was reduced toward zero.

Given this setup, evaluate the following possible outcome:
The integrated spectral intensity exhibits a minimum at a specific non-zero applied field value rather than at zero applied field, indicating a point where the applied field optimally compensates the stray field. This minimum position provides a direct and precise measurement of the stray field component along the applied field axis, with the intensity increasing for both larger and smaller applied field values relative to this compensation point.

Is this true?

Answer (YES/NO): NO